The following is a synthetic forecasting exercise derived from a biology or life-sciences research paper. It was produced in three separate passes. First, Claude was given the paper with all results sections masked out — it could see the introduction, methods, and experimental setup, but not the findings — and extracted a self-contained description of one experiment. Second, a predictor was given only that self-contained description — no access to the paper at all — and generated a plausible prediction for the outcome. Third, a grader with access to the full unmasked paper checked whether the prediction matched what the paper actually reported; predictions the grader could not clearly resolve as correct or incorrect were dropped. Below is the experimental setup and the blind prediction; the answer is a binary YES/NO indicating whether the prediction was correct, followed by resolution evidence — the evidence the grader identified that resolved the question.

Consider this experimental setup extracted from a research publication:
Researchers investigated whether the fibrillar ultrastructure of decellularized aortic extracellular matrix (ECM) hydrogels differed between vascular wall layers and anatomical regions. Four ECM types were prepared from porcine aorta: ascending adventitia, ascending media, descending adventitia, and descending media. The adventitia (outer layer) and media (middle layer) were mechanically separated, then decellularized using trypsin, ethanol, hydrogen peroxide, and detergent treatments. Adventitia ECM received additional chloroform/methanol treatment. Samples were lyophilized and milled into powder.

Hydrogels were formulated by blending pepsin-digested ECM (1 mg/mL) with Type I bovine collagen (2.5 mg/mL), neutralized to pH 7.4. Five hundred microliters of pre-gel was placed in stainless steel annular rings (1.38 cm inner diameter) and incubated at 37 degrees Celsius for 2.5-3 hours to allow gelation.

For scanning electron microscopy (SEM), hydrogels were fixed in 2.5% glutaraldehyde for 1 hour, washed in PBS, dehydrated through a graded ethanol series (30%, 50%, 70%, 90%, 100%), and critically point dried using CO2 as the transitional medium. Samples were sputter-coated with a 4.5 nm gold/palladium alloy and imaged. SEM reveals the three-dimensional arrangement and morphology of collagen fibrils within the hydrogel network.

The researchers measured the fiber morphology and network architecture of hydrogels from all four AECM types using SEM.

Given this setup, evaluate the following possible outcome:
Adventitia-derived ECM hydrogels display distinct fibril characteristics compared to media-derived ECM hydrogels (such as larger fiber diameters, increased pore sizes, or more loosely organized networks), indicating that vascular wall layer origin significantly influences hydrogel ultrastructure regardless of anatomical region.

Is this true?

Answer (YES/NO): YES